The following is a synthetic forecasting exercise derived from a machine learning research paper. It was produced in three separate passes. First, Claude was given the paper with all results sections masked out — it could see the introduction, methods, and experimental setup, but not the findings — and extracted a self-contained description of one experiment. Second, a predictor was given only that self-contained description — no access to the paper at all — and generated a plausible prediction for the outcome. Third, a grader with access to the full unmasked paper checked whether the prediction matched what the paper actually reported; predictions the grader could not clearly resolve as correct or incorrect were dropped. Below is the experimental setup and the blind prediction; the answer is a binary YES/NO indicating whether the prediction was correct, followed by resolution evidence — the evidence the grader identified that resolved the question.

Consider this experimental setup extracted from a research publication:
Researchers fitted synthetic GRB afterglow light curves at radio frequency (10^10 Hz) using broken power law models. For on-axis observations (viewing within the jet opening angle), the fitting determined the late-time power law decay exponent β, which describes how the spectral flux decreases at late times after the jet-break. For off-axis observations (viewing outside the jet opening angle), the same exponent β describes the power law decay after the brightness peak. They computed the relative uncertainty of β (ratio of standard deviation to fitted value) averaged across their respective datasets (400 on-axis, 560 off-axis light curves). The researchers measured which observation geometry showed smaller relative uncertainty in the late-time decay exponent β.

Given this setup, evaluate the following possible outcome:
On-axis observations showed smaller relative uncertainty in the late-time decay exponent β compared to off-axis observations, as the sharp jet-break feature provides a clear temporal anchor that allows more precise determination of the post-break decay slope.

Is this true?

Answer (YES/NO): YES